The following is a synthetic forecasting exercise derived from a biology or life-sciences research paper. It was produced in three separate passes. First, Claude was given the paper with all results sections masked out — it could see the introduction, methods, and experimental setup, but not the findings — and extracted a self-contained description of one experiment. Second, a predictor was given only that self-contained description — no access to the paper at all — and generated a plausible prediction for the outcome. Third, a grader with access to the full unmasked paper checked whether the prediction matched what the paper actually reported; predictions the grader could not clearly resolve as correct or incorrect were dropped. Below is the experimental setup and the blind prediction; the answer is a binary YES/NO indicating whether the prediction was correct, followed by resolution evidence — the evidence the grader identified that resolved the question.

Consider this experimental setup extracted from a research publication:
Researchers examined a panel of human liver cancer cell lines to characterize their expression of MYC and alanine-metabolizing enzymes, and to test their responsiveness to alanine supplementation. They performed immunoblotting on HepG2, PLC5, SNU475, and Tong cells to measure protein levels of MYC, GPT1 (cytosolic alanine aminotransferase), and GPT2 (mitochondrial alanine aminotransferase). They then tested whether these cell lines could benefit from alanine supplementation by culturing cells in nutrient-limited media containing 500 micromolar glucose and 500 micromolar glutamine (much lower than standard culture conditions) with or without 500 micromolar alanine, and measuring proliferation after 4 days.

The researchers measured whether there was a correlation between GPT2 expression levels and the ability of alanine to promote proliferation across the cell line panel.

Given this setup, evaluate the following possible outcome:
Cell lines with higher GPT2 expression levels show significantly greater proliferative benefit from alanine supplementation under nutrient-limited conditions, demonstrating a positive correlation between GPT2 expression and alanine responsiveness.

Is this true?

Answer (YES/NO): NO